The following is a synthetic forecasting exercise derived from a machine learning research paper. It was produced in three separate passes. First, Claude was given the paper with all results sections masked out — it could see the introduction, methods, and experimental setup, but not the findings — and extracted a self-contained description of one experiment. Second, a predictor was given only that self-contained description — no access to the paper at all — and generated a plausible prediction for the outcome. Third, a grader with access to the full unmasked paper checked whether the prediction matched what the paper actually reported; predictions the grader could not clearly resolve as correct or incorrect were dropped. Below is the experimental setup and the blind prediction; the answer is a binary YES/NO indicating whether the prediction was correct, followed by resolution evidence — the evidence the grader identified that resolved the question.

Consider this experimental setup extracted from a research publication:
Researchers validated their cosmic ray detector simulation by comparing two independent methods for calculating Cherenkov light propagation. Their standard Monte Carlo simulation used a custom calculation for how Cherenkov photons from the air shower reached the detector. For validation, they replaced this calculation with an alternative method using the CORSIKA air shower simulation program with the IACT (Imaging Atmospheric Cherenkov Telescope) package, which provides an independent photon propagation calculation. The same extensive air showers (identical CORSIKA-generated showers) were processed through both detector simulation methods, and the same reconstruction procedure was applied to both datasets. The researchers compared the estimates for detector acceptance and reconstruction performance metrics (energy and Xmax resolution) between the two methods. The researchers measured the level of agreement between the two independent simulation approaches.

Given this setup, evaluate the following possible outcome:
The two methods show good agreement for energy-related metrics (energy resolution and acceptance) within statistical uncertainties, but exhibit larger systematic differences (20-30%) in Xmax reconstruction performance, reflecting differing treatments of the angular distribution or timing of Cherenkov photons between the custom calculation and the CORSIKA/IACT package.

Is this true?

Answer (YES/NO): NO